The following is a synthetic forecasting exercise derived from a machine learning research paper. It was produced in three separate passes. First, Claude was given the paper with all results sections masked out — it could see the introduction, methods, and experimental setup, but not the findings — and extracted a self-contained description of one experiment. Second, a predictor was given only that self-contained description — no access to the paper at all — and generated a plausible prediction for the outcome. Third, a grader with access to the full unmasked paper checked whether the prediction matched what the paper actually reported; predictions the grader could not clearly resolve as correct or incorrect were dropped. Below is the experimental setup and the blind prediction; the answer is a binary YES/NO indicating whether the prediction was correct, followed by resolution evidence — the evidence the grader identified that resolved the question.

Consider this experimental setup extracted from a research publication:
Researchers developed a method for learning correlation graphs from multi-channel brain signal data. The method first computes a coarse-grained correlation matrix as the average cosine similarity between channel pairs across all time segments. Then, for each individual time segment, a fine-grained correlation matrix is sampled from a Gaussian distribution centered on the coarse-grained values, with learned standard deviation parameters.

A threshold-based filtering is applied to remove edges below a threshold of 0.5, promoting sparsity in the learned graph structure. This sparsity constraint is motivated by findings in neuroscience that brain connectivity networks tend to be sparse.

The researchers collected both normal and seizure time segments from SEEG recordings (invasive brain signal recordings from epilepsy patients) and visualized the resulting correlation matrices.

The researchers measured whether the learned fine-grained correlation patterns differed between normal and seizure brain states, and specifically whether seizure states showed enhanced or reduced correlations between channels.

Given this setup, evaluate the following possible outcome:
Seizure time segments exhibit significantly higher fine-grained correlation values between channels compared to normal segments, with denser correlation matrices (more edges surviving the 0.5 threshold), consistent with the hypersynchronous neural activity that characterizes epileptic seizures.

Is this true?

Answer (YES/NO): YES